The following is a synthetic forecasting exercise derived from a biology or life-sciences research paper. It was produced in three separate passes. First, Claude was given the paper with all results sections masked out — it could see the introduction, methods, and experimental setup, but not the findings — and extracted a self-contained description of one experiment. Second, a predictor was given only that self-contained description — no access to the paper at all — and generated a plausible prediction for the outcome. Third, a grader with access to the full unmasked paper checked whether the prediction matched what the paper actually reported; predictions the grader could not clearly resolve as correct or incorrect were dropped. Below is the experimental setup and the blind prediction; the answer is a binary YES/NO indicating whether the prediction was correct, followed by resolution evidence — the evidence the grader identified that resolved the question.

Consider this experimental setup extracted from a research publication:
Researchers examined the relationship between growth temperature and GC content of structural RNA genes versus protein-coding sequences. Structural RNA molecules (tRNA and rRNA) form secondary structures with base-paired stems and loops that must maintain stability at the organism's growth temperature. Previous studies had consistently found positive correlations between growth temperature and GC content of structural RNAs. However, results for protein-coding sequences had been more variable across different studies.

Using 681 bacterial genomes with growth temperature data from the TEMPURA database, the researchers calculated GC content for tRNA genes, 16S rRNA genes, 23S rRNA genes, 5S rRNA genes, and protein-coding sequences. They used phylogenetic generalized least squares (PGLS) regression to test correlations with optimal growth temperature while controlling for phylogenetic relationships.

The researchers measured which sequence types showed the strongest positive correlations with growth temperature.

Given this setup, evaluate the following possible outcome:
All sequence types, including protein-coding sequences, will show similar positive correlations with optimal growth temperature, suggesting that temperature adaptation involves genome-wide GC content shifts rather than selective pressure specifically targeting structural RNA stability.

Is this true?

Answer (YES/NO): NO